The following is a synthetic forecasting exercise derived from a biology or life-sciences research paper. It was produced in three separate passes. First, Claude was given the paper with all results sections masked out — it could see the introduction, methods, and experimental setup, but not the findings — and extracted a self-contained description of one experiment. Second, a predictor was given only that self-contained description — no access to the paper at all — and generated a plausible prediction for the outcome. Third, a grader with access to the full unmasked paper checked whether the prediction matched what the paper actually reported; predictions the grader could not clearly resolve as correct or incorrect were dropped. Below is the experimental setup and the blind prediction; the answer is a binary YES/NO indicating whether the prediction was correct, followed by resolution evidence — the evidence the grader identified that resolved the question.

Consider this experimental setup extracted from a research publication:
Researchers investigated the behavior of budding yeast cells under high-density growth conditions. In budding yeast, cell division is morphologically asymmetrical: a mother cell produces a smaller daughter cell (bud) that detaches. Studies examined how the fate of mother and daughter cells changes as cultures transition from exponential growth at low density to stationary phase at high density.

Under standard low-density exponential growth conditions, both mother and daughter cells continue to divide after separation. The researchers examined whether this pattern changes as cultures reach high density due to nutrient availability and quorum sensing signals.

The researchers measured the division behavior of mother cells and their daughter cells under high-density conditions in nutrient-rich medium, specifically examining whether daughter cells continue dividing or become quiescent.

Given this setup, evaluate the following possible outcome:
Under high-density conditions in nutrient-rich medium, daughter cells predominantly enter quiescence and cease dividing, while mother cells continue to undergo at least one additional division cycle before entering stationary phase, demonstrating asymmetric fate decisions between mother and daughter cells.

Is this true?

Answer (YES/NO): YES